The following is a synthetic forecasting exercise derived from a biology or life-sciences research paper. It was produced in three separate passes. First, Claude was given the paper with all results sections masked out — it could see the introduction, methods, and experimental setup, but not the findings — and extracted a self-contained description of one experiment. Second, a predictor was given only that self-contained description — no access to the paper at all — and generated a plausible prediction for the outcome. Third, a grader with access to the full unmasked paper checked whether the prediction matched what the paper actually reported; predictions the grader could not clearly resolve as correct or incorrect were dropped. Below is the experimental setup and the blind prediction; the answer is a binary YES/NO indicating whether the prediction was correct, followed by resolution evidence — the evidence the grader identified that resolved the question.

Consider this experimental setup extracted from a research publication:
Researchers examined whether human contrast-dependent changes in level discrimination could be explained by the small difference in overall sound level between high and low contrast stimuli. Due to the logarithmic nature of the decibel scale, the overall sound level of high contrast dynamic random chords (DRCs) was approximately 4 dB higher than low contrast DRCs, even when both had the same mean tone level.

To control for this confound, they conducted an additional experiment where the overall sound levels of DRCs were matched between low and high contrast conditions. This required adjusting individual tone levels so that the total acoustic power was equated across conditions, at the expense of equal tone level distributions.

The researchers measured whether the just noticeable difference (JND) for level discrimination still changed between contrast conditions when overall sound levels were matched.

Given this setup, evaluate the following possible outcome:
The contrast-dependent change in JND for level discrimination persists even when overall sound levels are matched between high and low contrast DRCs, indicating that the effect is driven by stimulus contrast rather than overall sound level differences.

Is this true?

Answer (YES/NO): YES